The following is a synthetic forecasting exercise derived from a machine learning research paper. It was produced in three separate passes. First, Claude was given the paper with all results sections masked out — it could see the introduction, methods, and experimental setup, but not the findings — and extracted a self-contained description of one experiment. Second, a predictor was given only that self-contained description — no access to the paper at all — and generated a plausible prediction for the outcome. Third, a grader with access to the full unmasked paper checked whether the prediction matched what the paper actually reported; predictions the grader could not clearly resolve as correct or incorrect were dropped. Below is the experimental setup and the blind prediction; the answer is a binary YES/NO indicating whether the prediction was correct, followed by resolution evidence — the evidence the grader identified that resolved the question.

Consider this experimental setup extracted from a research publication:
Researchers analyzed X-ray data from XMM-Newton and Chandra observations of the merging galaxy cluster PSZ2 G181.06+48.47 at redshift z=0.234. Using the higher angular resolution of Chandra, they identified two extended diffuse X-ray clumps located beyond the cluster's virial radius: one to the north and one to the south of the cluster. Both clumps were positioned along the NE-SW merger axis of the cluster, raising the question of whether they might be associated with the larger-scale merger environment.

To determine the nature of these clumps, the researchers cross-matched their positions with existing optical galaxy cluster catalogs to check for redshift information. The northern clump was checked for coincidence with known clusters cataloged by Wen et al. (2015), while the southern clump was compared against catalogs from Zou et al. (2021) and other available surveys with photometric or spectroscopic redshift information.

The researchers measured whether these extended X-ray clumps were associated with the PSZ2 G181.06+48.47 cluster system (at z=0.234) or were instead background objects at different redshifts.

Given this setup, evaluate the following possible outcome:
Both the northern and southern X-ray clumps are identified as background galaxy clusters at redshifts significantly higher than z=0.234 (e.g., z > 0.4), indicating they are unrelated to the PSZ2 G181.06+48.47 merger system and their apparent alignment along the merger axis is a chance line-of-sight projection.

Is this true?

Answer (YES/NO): NO